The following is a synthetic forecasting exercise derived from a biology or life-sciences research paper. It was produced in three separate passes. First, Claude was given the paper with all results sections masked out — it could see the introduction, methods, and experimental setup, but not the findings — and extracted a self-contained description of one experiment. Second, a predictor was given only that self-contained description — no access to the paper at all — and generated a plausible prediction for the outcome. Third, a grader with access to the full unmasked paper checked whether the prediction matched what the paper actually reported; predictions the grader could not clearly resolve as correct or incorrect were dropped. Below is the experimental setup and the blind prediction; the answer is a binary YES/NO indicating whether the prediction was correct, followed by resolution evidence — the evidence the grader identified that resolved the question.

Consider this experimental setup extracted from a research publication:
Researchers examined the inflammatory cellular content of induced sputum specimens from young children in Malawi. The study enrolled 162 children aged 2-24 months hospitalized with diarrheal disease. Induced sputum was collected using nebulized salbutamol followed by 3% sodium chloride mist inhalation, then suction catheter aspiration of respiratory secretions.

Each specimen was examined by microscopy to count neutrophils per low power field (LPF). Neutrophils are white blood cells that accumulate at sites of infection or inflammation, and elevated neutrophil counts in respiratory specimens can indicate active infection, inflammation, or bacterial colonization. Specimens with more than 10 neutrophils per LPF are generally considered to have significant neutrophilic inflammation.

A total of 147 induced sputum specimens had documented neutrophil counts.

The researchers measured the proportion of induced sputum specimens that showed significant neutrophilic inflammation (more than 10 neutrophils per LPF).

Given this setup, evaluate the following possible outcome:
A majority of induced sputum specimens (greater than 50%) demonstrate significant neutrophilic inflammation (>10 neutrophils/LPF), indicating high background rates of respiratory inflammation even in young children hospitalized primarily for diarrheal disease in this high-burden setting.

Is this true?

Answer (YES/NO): NO